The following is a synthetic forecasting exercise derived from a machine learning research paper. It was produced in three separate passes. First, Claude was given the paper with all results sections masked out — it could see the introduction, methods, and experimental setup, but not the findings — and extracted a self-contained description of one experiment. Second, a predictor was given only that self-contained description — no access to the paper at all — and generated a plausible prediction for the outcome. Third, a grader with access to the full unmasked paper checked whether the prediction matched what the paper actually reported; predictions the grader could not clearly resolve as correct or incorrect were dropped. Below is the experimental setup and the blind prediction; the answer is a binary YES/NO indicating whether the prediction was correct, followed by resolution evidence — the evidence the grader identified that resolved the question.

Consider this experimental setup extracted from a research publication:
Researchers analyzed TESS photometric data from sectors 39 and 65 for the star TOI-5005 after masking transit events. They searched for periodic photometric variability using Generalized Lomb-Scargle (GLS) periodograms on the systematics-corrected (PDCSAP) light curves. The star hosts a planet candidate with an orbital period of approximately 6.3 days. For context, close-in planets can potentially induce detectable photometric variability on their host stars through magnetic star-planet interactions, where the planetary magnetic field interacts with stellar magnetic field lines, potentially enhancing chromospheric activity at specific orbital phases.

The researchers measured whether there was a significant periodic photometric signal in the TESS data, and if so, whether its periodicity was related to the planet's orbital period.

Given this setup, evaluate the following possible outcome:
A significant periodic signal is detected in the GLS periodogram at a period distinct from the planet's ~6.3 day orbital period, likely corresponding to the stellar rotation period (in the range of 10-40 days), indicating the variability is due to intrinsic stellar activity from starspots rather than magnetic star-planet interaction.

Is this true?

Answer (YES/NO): NO